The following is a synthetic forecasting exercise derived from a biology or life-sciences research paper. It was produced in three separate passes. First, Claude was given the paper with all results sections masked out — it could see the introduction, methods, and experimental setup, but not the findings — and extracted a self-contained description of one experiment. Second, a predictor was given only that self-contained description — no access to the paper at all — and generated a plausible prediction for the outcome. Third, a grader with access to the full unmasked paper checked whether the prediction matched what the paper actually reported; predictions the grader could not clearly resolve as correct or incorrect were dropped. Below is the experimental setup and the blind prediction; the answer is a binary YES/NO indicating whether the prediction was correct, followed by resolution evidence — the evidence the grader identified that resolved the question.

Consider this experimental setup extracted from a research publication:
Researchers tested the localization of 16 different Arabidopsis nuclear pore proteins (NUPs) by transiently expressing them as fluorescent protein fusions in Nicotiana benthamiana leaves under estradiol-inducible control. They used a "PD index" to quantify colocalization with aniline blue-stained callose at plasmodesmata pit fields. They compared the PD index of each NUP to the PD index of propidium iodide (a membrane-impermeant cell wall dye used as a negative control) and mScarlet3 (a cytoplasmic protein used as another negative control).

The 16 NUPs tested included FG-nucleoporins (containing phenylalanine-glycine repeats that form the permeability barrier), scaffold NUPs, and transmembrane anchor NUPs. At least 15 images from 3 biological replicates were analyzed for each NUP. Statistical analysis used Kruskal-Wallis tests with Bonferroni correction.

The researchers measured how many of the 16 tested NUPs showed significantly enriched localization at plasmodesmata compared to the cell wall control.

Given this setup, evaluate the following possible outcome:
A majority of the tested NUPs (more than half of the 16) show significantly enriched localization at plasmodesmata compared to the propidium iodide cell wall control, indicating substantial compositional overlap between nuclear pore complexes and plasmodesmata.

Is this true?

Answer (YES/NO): YES